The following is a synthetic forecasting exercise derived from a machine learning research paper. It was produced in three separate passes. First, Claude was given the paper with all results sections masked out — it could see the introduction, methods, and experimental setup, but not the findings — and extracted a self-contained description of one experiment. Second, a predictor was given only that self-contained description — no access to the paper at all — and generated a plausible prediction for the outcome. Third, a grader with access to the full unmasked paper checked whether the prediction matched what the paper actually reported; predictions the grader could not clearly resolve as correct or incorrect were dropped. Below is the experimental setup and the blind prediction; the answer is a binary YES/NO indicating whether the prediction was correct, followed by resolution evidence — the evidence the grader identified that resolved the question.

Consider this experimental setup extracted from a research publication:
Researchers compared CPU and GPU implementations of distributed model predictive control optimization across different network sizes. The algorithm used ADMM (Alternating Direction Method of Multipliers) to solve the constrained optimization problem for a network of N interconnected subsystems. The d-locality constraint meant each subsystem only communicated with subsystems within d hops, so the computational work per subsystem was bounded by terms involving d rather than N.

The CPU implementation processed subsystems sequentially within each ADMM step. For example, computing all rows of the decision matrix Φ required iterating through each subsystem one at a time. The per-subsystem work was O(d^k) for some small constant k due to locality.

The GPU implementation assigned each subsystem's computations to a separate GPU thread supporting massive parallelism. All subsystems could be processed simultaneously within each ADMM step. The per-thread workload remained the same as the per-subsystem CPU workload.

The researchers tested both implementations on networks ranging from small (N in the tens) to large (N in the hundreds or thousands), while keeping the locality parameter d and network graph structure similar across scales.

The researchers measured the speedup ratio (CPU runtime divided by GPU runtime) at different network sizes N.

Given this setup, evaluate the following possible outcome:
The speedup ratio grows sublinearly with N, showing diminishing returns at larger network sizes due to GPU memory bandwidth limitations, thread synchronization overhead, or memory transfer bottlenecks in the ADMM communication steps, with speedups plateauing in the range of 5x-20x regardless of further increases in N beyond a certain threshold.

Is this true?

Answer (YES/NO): NO